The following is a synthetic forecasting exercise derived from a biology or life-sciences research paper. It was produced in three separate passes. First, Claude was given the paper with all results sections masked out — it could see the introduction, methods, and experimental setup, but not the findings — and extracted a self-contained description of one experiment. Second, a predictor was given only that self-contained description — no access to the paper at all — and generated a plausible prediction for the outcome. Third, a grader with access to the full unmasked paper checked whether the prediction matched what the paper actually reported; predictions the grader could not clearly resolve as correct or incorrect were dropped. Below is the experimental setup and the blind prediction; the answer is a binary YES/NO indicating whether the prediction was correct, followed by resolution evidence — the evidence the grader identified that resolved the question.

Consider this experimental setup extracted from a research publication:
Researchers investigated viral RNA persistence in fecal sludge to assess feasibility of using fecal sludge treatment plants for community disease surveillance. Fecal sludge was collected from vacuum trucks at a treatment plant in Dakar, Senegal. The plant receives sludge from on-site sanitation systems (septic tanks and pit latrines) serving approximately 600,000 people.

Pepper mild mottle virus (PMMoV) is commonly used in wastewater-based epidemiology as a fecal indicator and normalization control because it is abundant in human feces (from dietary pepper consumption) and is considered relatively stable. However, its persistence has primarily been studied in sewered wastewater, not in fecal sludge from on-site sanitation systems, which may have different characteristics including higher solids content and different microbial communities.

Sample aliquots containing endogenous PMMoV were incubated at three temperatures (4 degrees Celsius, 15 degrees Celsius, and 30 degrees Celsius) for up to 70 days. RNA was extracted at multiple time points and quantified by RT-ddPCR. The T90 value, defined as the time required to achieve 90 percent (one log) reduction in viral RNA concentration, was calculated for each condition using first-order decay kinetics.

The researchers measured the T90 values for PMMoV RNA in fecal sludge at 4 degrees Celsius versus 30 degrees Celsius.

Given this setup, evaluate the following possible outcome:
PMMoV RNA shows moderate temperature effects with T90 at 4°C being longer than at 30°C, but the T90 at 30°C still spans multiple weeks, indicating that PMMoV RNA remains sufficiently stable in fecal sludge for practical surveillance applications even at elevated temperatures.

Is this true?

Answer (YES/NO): NO